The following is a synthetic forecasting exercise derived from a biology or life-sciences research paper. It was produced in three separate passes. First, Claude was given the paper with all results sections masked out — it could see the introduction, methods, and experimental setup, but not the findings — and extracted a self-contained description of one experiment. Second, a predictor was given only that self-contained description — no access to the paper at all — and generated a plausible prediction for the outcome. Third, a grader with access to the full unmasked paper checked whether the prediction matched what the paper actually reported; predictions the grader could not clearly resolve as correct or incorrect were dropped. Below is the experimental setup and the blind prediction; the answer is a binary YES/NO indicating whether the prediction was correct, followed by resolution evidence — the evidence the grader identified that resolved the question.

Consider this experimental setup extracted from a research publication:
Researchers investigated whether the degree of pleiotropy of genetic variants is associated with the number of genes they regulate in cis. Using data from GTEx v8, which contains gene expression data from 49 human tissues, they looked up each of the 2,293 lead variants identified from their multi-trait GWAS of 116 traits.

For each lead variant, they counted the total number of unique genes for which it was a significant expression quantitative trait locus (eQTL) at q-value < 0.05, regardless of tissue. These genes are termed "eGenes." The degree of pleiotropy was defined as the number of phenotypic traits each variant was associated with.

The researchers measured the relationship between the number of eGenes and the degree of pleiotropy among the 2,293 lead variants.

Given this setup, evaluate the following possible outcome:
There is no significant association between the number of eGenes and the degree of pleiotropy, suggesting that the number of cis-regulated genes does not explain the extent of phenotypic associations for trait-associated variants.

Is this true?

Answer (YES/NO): NO